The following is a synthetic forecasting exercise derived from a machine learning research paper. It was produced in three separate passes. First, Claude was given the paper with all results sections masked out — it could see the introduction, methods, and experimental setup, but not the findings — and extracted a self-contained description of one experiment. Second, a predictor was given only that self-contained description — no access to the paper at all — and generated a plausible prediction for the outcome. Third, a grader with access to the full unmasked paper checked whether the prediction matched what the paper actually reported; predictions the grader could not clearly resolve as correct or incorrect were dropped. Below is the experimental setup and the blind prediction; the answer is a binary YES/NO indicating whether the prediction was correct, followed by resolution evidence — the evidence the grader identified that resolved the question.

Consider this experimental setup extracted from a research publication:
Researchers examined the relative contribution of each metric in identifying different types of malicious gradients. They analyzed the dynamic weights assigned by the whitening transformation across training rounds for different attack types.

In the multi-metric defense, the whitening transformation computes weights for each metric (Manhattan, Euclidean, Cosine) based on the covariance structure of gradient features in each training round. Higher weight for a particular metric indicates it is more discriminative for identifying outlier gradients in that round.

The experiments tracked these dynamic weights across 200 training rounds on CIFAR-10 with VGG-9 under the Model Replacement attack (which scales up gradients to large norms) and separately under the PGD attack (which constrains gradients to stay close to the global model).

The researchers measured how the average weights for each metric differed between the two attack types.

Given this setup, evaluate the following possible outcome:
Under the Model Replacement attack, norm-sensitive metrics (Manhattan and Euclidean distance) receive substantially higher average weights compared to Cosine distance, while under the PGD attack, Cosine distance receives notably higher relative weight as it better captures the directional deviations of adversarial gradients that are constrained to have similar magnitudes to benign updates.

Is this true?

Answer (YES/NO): NO